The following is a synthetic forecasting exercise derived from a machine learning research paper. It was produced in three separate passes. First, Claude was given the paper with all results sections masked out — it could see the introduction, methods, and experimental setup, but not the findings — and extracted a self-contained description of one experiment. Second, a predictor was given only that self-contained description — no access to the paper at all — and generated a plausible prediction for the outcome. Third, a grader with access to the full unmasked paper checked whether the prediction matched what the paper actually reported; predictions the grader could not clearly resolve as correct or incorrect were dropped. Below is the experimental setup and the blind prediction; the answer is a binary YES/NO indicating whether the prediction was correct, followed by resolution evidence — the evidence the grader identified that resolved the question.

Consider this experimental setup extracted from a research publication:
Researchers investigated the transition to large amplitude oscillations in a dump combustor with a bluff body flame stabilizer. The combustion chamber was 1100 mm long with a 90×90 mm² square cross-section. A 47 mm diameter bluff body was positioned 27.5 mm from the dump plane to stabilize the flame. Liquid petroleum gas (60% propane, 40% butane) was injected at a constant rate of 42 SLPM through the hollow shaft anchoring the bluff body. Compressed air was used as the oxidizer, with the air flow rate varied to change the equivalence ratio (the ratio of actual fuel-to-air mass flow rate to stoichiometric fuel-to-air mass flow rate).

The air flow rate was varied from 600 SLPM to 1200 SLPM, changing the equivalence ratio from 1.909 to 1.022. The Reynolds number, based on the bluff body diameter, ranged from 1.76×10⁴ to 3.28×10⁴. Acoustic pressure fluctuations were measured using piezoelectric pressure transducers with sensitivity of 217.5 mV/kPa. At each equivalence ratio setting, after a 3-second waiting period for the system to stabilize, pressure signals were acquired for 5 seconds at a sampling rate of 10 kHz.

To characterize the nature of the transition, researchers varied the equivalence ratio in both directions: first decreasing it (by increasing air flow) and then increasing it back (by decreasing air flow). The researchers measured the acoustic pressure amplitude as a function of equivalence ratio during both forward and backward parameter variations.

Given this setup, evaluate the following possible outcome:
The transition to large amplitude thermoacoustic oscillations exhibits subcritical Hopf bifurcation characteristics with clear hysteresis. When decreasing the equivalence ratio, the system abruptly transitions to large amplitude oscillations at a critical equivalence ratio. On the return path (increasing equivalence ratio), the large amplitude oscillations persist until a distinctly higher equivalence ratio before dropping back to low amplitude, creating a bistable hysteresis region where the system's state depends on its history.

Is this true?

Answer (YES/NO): NO